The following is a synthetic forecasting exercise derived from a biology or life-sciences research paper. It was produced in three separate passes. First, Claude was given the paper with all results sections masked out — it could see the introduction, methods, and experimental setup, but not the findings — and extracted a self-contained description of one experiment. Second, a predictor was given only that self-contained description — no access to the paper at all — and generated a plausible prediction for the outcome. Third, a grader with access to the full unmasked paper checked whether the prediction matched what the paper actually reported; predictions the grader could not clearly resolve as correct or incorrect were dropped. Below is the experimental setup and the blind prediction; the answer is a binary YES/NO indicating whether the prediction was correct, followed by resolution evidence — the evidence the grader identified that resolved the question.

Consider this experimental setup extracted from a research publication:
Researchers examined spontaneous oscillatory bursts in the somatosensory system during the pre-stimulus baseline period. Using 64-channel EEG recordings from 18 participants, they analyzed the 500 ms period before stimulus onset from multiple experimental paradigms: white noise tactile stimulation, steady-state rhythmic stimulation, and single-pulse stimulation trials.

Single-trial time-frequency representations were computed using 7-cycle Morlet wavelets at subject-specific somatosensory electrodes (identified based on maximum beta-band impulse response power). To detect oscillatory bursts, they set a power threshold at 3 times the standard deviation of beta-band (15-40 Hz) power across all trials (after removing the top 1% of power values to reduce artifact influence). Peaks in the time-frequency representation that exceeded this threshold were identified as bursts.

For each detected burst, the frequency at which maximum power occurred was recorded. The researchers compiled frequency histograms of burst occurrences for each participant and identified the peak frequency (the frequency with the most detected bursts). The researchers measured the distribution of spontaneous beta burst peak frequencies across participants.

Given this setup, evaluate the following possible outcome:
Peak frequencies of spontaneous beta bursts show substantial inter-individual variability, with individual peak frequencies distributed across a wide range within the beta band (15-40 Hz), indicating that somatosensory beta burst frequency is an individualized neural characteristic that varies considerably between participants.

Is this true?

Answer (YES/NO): NO